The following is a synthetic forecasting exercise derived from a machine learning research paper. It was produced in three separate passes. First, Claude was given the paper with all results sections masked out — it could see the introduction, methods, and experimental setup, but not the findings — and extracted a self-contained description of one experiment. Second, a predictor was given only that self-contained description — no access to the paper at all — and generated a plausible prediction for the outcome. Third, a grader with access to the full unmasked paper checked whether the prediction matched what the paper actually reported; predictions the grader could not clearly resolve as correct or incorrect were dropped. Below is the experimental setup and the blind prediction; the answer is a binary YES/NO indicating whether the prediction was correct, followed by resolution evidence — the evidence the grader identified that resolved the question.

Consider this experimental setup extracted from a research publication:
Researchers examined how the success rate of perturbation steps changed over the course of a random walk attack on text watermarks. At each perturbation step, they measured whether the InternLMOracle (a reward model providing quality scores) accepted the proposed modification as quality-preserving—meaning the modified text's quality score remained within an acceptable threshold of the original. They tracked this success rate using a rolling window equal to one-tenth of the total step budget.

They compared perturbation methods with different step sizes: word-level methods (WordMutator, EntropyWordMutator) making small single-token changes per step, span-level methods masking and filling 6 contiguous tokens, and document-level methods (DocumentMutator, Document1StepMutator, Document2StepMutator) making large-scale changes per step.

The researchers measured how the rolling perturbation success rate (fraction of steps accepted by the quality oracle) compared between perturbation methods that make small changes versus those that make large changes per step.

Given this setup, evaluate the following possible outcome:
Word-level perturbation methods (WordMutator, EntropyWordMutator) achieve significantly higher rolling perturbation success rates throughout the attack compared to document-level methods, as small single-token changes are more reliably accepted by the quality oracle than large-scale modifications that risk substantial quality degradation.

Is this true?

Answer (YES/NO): YES